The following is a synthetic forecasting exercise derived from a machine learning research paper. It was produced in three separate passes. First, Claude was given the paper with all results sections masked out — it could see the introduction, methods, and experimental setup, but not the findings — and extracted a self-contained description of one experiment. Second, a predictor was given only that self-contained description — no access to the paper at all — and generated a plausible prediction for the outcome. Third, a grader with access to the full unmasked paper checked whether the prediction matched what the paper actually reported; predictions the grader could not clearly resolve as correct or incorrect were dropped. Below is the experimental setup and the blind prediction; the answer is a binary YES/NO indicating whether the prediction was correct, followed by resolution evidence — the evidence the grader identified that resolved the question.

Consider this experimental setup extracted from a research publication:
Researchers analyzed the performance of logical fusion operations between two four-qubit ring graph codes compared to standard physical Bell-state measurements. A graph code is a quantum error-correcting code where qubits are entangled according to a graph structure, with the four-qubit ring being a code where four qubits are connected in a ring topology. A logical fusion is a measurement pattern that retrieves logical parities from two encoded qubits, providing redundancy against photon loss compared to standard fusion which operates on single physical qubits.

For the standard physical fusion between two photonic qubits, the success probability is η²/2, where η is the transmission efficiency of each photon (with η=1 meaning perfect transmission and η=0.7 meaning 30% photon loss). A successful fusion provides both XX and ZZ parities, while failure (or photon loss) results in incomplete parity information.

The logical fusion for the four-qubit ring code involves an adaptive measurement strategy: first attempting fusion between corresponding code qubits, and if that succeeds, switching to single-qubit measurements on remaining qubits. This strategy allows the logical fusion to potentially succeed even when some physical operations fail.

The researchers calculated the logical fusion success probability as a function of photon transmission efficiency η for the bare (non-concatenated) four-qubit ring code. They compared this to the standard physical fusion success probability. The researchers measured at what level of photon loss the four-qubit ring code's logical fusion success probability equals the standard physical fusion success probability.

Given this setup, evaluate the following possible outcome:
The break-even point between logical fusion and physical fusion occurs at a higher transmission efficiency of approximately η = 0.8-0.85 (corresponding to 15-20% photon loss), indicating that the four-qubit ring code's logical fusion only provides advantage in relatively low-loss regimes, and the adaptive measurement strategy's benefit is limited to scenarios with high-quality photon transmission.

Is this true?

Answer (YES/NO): NO